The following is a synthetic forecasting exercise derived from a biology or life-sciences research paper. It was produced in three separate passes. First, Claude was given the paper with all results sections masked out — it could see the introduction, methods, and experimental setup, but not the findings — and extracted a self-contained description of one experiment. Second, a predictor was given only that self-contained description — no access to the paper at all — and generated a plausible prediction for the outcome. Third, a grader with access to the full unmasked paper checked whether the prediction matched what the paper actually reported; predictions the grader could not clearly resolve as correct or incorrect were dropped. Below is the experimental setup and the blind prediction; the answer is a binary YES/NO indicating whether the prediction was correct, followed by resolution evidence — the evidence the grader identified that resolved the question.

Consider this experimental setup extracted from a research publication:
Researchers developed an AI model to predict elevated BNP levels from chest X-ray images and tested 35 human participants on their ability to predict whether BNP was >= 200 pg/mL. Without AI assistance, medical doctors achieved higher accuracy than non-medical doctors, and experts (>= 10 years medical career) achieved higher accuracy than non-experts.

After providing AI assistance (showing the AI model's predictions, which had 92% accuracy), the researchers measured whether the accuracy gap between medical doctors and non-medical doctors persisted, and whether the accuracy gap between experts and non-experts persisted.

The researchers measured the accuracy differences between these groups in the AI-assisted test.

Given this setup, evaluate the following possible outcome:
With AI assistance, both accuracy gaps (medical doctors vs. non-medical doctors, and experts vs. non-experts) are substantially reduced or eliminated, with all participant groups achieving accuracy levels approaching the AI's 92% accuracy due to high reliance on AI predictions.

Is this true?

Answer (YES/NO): NO